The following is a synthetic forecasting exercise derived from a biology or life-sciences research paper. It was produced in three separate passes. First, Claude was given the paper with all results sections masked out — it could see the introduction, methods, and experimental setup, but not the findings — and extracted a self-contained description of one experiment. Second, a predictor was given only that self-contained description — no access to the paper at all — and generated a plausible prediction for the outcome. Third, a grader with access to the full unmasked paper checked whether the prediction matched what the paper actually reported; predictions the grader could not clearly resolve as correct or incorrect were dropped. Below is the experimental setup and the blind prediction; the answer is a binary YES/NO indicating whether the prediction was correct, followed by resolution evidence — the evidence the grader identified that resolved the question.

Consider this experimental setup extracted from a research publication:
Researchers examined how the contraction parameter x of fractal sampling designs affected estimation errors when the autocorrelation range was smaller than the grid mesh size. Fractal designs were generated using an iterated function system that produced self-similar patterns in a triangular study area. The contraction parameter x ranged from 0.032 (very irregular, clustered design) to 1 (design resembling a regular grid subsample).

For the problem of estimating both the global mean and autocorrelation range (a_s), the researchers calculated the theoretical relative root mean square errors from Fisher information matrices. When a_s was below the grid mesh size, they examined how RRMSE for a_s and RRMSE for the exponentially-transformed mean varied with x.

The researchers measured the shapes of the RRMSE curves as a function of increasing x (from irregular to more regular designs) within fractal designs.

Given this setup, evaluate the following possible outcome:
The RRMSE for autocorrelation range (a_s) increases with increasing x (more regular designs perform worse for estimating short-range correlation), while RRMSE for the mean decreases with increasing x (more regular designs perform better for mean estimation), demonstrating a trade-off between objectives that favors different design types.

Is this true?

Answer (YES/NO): NO